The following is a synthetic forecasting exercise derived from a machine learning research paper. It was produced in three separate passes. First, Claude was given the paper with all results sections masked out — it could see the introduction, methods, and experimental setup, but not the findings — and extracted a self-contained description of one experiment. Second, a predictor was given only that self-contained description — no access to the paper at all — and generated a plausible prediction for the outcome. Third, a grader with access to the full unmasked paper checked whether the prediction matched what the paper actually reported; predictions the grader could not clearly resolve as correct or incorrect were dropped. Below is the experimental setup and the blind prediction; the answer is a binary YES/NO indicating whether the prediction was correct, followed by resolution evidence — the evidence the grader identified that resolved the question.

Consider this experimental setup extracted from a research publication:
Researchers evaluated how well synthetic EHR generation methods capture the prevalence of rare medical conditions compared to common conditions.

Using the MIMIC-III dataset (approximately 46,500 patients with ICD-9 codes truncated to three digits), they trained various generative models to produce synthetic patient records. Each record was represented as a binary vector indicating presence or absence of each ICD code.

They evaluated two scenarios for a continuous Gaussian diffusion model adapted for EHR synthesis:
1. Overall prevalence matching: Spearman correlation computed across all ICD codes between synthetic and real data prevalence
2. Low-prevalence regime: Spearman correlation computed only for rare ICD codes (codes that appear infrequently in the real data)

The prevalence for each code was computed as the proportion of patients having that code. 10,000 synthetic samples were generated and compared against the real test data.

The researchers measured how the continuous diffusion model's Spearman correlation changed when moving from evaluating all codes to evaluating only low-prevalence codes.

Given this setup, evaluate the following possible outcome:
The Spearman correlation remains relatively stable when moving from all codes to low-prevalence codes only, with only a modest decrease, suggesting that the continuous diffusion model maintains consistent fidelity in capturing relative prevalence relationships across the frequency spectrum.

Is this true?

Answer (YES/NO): NO